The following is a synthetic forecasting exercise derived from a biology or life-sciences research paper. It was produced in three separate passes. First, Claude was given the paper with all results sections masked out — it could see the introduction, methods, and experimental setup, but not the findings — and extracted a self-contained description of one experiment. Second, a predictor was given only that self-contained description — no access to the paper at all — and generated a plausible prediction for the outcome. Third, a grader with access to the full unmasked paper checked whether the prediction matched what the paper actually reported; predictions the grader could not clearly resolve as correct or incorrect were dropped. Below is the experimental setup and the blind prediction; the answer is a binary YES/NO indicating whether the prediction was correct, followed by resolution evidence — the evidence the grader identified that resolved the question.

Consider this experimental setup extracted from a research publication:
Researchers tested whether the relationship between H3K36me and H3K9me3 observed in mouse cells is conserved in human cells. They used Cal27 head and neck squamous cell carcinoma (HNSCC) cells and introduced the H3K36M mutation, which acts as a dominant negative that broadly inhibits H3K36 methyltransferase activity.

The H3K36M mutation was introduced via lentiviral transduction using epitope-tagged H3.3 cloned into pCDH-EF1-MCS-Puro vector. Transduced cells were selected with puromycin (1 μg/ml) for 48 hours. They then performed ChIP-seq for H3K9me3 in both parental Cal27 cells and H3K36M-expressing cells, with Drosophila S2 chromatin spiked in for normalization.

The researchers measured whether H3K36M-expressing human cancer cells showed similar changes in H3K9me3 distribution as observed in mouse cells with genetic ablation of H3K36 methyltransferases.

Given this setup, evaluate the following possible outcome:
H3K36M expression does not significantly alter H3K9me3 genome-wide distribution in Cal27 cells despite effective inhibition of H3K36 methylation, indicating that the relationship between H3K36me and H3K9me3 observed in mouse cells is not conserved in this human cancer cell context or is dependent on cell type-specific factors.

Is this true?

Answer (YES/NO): NO